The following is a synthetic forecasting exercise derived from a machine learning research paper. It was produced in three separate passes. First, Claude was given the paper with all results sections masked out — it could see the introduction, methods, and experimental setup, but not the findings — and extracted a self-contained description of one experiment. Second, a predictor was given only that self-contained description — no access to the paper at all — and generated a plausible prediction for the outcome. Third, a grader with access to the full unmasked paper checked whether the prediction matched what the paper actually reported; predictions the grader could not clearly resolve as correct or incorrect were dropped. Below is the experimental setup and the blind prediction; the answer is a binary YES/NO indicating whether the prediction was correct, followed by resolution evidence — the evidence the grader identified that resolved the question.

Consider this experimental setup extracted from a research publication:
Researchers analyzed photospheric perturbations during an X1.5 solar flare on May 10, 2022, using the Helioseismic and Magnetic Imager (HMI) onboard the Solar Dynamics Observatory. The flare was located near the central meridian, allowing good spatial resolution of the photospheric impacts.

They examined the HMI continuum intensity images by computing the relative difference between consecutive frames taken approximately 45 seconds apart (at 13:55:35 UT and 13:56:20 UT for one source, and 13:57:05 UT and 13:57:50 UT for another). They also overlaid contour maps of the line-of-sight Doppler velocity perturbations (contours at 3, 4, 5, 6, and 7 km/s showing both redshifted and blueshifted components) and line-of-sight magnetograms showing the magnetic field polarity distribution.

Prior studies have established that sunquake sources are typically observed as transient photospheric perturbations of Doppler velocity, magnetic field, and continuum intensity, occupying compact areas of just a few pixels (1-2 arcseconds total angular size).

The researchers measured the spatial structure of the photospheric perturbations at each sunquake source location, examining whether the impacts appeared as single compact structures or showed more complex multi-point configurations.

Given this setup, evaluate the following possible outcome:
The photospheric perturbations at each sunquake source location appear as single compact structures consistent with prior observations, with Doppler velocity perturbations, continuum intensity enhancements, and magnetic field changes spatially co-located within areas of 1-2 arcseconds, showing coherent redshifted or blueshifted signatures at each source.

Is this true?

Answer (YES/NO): NO